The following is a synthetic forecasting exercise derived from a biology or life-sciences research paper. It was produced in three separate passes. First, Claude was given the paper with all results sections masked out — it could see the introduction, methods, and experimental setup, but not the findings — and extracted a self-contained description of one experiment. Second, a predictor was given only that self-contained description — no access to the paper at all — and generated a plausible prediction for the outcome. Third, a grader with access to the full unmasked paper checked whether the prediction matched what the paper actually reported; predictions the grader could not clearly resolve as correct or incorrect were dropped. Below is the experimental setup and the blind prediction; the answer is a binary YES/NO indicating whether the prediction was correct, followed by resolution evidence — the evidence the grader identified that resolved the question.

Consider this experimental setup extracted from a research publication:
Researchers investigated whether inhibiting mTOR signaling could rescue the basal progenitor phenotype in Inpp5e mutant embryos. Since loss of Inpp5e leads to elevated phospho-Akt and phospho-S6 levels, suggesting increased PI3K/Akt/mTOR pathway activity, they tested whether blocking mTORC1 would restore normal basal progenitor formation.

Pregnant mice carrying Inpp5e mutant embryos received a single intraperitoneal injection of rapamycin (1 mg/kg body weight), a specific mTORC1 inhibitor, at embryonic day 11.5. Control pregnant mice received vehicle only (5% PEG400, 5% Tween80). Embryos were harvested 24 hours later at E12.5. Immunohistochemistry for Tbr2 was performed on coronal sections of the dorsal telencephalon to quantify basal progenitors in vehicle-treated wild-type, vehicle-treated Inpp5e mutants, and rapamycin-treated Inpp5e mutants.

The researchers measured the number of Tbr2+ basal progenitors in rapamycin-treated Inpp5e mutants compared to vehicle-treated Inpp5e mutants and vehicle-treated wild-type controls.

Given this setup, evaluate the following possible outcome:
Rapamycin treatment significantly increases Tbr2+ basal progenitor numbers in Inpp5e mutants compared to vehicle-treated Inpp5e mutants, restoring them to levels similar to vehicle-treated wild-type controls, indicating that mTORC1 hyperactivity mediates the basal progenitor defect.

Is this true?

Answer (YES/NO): NO